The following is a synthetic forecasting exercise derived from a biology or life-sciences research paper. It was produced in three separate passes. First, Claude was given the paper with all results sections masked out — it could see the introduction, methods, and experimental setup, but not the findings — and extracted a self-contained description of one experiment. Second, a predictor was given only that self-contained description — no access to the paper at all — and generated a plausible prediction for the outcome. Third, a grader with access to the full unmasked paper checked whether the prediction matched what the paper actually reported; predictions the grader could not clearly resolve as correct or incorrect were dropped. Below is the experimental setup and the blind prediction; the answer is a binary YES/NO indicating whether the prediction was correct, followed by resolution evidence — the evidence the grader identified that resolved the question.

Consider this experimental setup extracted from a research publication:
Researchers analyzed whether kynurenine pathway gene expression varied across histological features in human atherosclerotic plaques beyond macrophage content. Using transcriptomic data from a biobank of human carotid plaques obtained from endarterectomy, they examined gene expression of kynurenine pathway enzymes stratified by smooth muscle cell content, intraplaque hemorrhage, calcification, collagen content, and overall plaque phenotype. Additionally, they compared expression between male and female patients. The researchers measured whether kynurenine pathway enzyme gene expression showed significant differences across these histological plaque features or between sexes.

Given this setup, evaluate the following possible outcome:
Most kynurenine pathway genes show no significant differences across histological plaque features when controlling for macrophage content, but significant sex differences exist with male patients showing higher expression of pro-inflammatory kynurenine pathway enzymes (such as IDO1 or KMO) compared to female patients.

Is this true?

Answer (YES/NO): NO